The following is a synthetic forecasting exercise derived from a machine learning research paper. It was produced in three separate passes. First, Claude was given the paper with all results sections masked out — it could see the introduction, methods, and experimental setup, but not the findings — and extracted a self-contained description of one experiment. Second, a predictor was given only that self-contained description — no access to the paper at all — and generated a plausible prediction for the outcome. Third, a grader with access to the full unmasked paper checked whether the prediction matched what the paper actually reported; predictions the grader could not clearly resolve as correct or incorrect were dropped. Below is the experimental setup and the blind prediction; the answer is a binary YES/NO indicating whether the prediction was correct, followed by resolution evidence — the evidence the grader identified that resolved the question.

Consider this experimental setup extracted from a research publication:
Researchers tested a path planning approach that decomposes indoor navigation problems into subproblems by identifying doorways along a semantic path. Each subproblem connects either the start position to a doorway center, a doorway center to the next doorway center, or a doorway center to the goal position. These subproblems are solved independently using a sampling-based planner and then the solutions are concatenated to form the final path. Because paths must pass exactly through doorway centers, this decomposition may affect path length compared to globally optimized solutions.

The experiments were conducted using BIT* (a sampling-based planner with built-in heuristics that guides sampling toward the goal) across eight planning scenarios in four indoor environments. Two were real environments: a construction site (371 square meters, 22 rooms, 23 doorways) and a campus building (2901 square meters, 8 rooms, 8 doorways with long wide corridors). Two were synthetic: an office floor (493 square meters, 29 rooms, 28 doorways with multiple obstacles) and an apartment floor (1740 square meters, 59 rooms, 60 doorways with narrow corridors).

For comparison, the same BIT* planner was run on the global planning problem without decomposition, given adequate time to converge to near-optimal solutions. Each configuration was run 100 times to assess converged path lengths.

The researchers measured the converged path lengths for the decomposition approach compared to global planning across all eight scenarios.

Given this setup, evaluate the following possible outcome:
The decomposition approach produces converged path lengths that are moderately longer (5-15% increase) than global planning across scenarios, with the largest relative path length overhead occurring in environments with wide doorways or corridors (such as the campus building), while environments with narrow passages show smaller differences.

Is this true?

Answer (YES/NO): NO